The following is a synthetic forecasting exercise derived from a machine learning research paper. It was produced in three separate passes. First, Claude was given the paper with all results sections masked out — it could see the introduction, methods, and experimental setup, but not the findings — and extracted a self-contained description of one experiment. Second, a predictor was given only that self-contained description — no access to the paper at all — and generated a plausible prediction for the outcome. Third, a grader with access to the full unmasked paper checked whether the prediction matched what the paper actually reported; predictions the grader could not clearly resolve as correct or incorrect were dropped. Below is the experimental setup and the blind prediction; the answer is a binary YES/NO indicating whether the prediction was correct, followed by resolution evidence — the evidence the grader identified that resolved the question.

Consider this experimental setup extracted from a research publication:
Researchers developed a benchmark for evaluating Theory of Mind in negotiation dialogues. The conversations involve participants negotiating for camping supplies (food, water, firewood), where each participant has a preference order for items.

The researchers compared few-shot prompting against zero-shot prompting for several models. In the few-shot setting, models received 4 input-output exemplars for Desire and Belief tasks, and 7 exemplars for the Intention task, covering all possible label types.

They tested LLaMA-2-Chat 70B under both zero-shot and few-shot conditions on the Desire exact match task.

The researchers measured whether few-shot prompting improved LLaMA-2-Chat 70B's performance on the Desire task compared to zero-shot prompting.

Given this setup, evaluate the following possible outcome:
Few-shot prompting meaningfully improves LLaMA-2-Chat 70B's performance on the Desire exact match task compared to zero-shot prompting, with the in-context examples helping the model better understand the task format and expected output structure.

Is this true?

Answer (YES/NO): NO